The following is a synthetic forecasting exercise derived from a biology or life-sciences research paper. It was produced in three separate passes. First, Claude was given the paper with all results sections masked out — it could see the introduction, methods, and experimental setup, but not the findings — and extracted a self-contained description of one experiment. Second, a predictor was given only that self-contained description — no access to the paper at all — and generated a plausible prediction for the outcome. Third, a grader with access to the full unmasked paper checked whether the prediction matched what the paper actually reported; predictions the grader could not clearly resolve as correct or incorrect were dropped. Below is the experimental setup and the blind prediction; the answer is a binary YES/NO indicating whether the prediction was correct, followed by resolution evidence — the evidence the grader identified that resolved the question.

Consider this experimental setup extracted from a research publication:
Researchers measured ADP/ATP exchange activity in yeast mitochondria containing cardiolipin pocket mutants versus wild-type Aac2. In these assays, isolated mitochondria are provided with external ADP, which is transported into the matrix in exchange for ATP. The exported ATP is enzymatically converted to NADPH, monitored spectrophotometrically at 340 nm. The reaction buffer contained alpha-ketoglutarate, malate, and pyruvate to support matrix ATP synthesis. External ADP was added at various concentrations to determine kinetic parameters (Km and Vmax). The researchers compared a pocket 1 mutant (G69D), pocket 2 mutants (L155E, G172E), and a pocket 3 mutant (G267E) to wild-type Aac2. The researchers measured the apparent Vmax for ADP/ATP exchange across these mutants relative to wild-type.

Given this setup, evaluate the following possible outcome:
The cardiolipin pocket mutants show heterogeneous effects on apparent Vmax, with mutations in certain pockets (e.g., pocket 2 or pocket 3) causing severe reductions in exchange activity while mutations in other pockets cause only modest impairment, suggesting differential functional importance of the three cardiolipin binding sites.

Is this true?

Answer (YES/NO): YES